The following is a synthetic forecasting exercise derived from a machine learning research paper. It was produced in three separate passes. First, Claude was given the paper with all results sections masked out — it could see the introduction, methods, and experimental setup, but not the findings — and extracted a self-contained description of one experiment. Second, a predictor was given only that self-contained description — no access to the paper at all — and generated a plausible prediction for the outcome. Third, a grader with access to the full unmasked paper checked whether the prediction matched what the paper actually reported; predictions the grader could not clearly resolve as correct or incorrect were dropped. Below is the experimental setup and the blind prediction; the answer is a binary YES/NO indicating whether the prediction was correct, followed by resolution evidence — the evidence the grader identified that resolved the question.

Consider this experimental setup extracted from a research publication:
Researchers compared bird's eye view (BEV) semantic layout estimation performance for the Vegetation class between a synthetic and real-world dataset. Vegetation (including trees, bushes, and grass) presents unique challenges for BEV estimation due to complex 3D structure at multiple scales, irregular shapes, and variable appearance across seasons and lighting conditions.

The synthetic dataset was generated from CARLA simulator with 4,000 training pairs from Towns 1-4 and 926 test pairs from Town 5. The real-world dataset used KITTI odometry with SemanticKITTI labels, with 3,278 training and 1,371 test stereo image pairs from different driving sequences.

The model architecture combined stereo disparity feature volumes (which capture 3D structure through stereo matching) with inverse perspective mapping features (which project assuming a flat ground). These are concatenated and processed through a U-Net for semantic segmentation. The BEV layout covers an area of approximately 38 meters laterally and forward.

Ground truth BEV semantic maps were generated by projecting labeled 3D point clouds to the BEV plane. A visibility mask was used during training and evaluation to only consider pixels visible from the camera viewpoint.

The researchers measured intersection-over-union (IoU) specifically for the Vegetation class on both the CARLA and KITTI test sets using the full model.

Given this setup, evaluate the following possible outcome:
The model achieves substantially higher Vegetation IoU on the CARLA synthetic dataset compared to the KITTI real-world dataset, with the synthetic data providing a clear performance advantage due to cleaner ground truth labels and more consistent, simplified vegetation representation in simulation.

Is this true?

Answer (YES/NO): NO